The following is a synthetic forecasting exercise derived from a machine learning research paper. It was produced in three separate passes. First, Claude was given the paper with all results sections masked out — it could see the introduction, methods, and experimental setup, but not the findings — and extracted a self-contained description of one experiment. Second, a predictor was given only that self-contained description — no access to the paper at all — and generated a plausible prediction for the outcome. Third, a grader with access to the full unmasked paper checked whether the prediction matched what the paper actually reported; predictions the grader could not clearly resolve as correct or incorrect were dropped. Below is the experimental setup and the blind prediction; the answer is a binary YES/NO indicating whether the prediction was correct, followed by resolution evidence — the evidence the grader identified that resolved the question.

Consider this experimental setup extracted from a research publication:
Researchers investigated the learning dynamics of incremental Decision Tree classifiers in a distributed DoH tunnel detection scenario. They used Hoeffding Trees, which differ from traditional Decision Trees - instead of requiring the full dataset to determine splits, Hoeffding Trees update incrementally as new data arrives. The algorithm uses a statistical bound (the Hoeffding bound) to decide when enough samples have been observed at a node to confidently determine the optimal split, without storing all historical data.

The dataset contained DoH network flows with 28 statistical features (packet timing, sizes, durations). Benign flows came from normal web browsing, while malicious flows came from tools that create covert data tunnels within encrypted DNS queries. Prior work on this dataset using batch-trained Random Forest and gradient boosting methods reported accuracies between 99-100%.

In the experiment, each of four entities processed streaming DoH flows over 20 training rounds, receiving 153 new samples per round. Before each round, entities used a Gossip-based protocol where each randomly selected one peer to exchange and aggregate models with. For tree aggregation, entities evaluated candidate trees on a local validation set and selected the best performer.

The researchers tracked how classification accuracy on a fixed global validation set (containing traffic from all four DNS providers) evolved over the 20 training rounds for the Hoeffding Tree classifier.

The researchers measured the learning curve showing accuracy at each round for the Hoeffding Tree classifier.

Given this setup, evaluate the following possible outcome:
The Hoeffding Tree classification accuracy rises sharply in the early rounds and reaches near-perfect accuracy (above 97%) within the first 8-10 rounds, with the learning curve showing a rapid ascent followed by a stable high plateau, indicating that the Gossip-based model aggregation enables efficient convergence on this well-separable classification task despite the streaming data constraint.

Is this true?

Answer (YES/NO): NO